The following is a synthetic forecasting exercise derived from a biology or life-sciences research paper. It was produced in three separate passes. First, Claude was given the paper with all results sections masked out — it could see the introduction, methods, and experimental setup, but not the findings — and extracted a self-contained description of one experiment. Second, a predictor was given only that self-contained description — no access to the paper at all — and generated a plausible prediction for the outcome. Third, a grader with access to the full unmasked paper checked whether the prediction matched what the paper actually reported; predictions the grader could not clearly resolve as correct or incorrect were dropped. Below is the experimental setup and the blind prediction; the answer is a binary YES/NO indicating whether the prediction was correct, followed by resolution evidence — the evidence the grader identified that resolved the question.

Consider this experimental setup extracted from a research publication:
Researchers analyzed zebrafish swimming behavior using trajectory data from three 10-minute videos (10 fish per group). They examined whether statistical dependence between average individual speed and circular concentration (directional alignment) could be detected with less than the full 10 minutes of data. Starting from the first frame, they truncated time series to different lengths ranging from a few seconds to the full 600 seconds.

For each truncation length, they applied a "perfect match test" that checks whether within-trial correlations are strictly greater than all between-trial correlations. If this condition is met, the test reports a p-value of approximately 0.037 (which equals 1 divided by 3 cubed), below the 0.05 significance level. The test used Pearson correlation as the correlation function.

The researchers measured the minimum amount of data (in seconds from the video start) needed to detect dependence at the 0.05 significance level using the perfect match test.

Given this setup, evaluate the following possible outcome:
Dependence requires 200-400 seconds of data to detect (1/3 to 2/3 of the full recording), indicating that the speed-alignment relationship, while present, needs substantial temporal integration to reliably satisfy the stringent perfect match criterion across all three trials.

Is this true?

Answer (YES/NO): NO